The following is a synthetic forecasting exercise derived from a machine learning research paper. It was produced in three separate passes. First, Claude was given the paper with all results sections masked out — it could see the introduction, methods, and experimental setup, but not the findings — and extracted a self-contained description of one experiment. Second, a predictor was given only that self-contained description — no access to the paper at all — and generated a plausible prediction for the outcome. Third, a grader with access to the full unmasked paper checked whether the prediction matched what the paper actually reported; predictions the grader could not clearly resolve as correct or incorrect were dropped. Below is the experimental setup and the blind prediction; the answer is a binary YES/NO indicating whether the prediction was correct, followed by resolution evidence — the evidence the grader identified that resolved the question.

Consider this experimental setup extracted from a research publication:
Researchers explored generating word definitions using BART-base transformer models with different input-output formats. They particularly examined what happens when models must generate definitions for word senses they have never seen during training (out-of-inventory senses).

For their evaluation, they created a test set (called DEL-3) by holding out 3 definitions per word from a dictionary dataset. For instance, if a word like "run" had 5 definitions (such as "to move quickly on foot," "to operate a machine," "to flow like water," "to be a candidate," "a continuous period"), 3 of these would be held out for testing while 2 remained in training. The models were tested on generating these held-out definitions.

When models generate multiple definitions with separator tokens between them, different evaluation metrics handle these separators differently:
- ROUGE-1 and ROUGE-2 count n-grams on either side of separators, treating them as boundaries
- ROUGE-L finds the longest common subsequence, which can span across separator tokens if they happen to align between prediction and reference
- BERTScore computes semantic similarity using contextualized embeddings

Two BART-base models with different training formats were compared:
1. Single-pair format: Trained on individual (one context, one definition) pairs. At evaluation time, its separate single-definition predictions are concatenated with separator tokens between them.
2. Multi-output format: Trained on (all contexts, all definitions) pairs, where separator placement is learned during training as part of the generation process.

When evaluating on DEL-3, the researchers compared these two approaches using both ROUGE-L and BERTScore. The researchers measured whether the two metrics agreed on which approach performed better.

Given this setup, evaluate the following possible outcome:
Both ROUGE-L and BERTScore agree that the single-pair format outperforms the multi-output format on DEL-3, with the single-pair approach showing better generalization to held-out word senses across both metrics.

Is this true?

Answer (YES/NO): NO